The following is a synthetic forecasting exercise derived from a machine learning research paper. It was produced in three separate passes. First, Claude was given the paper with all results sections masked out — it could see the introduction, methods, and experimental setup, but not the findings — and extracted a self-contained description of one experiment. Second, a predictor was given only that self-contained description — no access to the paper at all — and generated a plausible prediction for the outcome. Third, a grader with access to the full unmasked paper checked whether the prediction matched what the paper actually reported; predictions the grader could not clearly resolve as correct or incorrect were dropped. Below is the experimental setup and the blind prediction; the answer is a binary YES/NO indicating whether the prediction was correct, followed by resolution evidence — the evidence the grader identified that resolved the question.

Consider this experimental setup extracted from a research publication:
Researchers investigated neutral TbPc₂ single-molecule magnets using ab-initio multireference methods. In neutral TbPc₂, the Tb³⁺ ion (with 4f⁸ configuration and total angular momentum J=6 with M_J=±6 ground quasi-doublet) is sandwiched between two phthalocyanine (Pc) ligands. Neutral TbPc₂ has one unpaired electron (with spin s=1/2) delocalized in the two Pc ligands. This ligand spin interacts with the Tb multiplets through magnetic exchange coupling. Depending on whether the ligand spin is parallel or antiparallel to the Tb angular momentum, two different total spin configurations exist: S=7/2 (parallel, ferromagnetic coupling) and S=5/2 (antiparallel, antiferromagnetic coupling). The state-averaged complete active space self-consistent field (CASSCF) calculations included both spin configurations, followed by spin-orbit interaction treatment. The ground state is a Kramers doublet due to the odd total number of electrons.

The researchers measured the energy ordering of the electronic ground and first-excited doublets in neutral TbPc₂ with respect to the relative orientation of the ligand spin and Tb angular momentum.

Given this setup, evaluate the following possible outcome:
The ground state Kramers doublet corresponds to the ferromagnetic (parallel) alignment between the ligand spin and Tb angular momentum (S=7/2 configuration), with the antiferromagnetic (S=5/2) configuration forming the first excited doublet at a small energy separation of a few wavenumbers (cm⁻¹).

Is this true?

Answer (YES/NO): YES